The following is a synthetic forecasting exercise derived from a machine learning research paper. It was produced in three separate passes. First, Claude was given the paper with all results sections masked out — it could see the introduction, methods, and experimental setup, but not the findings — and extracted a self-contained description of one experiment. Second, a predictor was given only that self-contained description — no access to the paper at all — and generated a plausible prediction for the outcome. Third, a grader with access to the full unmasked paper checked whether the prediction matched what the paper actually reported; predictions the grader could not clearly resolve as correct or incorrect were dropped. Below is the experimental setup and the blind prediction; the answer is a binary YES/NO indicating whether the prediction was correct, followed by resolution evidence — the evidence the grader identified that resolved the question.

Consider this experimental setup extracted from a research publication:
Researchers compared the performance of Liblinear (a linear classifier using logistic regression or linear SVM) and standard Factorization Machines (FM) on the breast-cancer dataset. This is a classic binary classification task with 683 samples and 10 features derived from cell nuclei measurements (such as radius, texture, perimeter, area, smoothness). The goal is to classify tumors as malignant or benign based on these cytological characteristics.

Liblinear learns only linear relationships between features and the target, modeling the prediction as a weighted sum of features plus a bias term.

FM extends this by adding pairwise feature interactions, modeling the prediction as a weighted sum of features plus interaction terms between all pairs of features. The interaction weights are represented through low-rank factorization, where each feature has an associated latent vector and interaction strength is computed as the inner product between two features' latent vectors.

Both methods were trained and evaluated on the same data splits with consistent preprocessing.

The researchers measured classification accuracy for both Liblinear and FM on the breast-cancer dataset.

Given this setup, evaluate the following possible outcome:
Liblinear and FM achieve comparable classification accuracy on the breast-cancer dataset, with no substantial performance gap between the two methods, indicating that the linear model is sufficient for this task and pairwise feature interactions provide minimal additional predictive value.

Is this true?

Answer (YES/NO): YES